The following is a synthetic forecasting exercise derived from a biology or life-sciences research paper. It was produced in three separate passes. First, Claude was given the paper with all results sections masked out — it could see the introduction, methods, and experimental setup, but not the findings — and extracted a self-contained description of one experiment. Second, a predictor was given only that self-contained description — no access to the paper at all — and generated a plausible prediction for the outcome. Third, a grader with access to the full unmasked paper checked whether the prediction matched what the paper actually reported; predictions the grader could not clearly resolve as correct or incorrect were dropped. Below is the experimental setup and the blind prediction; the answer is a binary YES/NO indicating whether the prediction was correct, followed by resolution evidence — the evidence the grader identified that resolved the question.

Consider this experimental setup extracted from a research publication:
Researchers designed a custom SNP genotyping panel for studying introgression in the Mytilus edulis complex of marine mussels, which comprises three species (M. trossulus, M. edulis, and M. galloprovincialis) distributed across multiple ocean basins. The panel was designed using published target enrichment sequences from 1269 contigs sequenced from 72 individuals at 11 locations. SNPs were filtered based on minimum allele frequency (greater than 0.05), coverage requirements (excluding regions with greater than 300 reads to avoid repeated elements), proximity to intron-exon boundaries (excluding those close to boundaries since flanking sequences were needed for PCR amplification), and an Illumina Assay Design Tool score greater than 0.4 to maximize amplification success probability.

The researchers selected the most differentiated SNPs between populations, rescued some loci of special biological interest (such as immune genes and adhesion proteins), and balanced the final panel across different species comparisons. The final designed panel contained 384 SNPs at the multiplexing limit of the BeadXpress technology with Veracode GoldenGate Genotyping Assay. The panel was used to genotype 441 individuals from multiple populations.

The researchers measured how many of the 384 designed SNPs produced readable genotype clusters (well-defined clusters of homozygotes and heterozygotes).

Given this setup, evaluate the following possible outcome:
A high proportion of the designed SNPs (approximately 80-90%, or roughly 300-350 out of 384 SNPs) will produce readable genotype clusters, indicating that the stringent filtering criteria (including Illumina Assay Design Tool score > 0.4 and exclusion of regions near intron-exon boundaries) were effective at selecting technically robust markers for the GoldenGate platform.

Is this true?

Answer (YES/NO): NO